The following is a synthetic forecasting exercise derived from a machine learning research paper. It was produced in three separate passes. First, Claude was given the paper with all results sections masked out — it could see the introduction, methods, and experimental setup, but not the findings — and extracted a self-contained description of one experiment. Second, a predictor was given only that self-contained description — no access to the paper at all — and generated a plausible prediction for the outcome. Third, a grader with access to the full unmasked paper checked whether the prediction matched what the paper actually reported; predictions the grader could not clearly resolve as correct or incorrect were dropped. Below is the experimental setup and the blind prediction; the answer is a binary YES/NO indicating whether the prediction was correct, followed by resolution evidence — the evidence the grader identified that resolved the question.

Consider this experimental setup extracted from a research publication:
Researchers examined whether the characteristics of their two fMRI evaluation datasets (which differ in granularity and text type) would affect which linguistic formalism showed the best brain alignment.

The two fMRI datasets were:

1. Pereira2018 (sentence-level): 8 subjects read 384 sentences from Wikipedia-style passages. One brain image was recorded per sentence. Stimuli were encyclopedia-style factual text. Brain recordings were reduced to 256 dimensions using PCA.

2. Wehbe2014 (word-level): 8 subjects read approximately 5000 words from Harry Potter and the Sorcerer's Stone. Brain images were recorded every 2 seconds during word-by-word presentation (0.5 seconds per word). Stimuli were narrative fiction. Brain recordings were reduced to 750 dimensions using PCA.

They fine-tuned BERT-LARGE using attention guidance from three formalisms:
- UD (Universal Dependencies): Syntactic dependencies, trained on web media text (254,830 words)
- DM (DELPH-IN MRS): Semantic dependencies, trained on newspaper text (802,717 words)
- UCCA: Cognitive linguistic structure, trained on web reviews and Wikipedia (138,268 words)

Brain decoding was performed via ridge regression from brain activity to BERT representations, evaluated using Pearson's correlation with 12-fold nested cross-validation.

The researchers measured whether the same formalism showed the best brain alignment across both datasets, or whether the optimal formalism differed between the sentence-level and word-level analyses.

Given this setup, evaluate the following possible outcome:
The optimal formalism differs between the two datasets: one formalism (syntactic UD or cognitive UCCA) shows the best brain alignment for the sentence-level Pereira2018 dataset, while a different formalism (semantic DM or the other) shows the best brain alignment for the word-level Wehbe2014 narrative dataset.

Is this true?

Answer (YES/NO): YES